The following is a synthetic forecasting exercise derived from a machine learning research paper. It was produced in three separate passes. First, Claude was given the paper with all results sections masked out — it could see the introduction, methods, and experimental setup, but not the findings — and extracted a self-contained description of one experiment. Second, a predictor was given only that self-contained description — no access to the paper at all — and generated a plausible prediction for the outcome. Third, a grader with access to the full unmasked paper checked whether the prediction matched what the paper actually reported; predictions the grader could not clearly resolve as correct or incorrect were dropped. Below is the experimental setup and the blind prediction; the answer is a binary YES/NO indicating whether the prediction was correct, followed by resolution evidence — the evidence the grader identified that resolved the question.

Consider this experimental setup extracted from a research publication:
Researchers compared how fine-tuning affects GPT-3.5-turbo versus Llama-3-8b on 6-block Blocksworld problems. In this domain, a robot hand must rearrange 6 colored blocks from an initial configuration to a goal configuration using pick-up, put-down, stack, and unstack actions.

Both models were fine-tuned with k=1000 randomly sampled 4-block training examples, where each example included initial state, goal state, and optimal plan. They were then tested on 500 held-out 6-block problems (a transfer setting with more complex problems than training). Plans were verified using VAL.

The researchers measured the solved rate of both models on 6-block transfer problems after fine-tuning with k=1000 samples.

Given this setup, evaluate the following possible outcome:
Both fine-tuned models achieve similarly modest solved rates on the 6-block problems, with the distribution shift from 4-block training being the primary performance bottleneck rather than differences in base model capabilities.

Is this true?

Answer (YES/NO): NO